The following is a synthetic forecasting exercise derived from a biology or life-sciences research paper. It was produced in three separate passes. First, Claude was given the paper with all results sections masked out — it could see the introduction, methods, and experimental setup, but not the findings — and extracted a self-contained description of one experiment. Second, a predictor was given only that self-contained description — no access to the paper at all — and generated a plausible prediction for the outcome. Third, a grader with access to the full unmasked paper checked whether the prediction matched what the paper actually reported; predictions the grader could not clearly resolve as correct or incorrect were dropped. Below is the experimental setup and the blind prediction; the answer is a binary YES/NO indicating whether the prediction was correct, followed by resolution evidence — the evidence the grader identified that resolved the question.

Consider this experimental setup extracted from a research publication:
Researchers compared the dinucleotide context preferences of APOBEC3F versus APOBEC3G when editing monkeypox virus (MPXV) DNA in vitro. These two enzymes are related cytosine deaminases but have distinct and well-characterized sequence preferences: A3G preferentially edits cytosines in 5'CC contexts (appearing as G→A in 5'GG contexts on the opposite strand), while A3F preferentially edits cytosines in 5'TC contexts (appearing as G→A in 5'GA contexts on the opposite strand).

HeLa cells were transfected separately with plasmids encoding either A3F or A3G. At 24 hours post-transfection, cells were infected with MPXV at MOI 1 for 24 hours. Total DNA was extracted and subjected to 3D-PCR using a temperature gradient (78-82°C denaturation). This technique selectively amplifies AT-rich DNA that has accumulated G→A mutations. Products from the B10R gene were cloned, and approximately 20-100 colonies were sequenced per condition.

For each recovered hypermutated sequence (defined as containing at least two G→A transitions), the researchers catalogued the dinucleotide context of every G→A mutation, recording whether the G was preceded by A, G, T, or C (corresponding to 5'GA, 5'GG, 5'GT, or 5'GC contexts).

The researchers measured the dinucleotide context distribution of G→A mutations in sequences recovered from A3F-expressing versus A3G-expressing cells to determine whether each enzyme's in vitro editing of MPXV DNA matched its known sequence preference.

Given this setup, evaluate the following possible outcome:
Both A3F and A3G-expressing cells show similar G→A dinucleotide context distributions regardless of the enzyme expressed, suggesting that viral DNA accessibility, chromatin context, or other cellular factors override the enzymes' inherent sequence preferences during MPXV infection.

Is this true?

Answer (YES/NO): NO